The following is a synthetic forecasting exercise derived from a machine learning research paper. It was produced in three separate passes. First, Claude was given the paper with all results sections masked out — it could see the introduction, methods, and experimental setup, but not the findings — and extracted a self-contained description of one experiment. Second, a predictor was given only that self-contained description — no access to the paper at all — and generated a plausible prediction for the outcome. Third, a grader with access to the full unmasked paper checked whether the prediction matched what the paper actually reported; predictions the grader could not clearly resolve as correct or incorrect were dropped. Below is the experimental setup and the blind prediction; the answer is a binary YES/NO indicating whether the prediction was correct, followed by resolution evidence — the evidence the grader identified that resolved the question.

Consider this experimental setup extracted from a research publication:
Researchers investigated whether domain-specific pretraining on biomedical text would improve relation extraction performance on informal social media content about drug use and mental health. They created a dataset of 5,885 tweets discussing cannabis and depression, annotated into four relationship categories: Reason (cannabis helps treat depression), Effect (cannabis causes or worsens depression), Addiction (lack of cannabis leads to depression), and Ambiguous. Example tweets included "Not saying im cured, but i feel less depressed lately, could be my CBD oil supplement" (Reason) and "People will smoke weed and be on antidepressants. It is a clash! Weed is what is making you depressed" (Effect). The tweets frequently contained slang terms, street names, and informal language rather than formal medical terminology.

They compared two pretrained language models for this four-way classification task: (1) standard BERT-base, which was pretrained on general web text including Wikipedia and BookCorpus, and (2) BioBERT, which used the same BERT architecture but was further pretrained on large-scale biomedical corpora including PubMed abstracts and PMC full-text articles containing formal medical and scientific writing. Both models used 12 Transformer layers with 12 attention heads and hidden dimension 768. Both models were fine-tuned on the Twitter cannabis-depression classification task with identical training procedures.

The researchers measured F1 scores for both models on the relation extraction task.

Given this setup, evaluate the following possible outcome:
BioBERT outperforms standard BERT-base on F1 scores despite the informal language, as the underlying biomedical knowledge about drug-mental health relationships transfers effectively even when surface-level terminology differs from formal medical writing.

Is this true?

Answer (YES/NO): NO